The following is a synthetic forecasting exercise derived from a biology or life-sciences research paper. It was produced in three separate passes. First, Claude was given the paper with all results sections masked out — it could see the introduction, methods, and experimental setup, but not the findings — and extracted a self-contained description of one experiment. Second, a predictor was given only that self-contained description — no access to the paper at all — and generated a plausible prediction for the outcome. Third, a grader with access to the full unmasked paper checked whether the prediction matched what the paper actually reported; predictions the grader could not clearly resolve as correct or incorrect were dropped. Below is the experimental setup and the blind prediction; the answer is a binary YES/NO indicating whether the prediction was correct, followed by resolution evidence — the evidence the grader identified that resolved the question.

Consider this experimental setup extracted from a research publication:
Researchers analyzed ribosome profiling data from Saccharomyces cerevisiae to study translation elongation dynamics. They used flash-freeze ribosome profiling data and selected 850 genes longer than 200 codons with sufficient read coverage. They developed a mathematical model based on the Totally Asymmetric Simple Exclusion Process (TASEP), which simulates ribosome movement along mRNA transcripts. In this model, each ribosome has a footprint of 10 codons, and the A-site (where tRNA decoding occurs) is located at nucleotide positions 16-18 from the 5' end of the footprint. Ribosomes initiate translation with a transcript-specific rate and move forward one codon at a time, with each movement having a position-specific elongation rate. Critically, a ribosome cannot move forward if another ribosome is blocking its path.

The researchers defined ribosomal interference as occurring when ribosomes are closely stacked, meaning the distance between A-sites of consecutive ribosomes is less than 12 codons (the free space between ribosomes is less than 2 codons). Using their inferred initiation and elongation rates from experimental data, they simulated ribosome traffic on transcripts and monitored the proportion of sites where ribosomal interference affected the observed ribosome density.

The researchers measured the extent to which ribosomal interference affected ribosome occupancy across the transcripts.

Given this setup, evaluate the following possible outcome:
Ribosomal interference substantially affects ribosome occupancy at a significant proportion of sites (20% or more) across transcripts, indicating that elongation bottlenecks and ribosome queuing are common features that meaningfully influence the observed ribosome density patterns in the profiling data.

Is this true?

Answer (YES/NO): NO